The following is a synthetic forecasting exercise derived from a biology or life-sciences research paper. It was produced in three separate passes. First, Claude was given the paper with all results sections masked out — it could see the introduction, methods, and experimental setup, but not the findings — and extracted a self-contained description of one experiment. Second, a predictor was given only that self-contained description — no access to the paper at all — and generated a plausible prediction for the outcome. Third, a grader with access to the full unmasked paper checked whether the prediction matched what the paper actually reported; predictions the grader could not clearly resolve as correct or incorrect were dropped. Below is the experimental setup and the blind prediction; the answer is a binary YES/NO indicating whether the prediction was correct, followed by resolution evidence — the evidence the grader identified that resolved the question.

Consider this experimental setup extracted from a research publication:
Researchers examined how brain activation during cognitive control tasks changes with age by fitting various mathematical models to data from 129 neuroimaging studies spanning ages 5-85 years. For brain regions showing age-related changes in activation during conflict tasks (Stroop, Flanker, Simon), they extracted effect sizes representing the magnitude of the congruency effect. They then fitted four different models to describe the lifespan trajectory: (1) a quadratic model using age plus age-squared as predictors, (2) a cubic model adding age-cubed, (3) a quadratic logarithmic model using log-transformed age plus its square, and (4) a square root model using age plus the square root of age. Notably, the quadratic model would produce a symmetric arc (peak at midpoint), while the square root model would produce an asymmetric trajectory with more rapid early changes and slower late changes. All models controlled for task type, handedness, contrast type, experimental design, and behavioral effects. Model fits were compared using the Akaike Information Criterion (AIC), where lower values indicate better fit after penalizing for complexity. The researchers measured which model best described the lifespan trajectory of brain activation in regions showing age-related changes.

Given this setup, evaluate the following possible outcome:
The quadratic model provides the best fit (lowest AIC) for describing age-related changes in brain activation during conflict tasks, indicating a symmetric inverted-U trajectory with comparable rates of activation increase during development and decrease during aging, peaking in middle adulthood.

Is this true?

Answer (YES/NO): NO